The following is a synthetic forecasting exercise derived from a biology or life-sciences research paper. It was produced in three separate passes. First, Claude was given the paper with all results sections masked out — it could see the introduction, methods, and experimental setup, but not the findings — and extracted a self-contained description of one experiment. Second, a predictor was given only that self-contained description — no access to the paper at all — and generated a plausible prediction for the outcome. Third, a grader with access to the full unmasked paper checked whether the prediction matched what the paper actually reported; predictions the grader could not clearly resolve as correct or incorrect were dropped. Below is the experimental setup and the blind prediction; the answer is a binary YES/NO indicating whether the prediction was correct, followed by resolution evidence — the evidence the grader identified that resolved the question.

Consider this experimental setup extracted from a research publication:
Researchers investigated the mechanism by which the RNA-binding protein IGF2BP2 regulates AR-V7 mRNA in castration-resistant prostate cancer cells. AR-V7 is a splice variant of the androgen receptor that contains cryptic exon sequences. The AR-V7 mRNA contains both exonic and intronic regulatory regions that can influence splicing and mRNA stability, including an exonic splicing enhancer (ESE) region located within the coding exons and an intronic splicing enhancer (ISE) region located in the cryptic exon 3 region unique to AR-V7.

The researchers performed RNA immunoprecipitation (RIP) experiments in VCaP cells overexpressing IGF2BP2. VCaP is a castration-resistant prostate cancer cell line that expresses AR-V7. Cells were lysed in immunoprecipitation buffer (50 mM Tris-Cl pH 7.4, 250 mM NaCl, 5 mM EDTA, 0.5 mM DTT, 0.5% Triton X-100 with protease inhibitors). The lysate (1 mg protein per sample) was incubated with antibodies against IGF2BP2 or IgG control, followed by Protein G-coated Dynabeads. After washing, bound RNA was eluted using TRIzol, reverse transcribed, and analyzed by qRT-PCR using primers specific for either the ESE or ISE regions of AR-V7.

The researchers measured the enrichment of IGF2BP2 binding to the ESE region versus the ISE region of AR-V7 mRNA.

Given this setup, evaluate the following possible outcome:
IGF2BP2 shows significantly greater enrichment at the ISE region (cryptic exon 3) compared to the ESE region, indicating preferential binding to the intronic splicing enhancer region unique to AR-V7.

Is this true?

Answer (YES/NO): YES